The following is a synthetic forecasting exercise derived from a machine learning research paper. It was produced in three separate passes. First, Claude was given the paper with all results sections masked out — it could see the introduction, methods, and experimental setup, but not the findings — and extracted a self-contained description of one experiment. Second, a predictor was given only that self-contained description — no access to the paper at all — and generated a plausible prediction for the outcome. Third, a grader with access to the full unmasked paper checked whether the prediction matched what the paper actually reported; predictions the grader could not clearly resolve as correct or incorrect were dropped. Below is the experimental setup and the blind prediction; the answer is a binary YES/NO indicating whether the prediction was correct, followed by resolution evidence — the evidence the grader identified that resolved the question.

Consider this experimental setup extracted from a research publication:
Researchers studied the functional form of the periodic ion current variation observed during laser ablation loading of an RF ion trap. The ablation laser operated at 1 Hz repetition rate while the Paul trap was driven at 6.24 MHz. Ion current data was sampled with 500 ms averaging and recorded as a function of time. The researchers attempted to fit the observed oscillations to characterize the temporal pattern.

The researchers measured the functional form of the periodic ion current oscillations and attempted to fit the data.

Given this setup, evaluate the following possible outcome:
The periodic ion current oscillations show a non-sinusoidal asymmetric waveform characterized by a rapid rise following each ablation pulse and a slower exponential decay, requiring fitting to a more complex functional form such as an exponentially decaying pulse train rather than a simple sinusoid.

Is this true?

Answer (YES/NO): NO